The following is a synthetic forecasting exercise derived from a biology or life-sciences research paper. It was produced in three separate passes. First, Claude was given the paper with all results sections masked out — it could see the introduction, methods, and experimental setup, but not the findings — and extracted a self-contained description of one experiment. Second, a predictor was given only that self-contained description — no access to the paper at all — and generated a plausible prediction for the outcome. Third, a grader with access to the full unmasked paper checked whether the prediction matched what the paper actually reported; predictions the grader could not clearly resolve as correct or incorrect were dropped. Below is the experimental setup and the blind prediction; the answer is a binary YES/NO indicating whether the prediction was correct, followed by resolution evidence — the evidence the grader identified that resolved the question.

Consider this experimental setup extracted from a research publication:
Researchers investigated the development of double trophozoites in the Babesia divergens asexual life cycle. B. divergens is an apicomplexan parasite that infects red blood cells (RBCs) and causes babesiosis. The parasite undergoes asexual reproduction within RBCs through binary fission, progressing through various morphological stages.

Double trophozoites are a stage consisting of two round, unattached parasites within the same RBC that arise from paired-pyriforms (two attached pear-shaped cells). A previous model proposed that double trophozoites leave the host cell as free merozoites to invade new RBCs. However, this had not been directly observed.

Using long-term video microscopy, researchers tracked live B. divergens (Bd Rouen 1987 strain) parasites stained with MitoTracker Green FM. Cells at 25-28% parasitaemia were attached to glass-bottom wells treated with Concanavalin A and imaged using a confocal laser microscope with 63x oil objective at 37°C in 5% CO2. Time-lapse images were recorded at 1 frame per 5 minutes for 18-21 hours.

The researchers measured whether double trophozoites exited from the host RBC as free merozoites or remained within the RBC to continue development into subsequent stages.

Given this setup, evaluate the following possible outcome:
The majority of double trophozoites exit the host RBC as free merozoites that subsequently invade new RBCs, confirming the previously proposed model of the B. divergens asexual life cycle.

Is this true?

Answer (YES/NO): NO